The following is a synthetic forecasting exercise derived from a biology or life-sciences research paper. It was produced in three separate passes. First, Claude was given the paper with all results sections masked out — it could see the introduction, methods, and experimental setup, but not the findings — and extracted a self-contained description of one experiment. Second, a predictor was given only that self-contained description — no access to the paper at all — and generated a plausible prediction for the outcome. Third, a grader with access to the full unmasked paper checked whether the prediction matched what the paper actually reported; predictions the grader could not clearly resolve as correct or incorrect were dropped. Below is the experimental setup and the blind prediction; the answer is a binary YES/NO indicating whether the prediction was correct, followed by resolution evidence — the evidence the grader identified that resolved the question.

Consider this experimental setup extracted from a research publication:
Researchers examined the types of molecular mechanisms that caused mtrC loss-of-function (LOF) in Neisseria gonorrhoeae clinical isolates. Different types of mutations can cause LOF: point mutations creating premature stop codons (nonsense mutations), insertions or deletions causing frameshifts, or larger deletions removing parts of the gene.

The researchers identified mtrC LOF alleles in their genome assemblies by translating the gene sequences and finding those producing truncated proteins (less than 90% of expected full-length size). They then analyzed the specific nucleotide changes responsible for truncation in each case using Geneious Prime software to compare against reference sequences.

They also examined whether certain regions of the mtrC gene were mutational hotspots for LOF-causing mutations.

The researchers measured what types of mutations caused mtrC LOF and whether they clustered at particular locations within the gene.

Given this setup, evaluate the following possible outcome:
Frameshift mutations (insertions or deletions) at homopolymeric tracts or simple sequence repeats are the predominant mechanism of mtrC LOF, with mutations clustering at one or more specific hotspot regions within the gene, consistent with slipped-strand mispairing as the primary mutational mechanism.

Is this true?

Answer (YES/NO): YES